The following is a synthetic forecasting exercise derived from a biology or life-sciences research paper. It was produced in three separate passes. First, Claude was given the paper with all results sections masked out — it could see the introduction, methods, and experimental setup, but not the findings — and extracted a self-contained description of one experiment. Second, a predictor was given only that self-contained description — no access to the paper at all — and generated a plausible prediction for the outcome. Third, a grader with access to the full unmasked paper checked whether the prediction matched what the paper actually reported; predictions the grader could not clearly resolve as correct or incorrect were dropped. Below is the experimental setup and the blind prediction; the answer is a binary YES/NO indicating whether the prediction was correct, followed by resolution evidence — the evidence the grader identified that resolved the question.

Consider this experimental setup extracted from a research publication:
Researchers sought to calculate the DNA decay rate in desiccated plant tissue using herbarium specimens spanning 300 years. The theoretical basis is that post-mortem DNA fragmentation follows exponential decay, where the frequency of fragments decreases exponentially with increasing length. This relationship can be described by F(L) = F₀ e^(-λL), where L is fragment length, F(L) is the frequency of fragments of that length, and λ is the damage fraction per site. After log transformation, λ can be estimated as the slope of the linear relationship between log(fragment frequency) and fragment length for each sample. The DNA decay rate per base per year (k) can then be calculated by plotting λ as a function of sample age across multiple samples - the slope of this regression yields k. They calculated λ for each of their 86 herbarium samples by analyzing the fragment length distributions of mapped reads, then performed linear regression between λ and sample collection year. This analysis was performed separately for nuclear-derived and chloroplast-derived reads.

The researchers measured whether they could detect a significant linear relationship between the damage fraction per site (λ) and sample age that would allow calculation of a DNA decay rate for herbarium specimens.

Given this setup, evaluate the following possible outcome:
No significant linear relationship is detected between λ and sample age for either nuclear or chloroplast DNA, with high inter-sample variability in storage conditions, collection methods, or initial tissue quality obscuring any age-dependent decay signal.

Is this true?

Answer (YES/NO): NO